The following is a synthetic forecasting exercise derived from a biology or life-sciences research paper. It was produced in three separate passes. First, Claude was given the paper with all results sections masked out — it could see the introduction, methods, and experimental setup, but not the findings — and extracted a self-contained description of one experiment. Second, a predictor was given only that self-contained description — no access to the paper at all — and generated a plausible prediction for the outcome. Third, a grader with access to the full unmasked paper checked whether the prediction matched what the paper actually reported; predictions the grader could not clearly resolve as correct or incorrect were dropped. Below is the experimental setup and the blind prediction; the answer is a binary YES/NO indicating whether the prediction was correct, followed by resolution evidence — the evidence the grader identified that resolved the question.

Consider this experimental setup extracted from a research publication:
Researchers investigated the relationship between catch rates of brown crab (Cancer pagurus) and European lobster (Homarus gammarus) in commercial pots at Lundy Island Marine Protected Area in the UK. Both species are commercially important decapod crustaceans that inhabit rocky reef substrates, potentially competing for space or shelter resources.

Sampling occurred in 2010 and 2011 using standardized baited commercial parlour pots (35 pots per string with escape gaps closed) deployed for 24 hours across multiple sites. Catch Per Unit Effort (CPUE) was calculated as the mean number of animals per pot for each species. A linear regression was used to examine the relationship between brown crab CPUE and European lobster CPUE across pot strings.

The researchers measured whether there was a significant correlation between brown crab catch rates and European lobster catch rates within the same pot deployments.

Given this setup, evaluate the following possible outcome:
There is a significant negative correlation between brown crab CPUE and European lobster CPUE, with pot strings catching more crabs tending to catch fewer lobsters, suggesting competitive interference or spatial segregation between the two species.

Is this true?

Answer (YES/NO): YES